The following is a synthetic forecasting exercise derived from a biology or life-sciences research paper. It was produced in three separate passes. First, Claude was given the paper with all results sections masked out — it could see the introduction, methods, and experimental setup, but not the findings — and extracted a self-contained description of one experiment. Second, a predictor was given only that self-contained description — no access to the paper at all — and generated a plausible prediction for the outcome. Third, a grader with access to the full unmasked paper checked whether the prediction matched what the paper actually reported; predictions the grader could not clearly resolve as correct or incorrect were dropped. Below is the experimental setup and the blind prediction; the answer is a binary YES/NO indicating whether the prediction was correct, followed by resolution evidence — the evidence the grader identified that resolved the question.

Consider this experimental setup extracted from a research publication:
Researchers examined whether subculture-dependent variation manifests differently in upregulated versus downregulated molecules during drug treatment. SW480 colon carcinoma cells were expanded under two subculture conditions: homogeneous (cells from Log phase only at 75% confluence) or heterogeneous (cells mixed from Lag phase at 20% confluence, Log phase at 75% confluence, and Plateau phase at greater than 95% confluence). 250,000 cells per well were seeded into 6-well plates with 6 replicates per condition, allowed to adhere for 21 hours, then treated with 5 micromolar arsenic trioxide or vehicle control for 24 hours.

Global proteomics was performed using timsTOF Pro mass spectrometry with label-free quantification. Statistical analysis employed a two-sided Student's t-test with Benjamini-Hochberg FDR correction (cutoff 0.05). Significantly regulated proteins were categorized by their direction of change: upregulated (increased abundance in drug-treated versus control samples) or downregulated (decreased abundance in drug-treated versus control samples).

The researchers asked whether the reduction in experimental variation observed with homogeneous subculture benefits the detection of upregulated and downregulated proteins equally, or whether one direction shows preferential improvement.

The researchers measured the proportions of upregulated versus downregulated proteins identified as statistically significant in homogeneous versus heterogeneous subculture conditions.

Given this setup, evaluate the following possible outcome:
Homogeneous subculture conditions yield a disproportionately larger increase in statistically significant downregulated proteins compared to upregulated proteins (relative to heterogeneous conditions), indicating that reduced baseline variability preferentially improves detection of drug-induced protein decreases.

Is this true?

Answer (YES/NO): YES